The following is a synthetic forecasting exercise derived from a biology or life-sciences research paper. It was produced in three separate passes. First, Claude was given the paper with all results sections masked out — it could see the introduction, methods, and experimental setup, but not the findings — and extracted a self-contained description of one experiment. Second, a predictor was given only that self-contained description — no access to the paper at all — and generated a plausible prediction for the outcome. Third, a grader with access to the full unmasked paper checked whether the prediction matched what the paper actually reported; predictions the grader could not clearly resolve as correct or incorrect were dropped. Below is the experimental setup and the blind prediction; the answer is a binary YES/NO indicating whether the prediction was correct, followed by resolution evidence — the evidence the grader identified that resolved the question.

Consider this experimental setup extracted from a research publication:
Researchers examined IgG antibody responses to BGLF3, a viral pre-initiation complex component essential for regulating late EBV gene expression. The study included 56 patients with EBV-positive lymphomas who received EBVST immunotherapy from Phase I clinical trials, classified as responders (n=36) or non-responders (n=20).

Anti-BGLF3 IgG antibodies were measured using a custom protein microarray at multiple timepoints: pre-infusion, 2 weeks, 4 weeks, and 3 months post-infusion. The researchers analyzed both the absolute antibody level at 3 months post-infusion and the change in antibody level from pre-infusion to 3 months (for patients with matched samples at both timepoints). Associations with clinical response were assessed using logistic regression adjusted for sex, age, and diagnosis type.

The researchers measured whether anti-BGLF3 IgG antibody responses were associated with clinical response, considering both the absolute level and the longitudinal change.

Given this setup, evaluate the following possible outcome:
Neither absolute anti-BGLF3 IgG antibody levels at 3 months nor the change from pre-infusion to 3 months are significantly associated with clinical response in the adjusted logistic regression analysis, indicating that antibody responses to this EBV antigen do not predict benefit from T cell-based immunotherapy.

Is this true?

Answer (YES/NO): NO